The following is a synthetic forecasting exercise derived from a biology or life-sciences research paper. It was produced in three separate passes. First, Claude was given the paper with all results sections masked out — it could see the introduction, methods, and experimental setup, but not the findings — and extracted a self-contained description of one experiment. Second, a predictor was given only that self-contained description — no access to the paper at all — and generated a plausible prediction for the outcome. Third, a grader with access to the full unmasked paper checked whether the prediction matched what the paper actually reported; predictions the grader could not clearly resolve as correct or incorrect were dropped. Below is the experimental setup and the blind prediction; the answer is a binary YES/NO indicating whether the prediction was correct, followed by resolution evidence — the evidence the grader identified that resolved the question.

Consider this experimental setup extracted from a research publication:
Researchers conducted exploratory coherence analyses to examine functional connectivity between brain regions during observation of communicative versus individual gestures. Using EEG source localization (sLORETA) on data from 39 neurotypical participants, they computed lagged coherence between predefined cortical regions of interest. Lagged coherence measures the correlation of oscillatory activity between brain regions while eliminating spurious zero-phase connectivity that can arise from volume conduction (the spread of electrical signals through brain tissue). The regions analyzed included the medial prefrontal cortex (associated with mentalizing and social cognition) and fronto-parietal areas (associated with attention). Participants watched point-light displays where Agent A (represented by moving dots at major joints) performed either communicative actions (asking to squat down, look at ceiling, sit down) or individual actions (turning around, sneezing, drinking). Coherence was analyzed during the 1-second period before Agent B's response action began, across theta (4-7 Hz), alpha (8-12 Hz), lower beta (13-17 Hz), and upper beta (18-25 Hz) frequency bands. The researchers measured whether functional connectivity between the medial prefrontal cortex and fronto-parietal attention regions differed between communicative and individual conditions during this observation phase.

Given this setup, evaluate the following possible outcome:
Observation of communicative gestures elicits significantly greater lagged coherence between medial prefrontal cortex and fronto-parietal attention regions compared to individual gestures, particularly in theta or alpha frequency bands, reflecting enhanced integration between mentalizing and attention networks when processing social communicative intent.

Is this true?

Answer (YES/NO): NO